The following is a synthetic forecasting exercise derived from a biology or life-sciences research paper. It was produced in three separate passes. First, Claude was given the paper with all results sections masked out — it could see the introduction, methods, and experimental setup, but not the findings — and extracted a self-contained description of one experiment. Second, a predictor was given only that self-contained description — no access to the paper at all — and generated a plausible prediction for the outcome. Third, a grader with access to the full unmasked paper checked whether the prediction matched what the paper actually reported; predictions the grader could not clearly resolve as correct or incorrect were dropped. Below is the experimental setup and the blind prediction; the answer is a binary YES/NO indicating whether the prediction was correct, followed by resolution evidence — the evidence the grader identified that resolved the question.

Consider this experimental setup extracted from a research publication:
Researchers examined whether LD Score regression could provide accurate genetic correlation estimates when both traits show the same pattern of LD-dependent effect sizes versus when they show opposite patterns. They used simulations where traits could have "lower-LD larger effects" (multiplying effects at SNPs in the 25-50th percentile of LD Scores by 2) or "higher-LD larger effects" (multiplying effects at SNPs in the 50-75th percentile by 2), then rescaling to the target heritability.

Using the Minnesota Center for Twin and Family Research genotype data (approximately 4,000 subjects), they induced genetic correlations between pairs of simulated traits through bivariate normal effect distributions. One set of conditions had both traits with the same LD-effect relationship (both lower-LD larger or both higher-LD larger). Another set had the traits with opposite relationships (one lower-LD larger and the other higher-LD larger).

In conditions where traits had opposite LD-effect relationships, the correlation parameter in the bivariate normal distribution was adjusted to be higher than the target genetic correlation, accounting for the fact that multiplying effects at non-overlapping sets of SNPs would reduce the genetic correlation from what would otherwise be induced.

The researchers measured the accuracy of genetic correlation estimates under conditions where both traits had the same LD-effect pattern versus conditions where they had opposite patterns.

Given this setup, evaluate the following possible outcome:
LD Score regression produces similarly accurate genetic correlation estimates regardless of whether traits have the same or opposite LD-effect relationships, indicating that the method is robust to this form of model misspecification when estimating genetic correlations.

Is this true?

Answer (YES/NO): YES